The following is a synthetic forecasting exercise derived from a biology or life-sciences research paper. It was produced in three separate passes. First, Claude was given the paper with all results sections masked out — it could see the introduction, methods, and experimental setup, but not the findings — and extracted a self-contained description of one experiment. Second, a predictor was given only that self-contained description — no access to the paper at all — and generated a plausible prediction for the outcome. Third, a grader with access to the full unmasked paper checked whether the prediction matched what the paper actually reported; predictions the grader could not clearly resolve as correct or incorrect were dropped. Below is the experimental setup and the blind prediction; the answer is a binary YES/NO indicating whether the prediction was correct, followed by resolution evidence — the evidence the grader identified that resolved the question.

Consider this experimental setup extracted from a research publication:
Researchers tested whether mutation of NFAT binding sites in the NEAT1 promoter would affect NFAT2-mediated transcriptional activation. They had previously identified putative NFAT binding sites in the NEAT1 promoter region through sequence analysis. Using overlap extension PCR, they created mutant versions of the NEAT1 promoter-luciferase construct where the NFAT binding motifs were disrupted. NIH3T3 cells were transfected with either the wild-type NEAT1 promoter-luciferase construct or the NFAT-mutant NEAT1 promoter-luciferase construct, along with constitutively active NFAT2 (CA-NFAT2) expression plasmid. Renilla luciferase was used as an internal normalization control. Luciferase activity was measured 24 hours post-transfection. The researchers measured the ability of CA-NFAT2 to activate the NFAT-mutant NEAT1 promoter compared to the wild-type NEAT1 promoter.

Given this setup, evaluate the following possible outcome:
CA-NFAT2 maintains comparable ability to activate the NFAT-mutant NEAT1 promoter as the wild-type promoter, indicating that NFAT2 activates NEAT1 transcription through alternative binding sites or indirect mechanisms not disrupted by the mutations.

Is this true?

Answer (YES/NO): NO